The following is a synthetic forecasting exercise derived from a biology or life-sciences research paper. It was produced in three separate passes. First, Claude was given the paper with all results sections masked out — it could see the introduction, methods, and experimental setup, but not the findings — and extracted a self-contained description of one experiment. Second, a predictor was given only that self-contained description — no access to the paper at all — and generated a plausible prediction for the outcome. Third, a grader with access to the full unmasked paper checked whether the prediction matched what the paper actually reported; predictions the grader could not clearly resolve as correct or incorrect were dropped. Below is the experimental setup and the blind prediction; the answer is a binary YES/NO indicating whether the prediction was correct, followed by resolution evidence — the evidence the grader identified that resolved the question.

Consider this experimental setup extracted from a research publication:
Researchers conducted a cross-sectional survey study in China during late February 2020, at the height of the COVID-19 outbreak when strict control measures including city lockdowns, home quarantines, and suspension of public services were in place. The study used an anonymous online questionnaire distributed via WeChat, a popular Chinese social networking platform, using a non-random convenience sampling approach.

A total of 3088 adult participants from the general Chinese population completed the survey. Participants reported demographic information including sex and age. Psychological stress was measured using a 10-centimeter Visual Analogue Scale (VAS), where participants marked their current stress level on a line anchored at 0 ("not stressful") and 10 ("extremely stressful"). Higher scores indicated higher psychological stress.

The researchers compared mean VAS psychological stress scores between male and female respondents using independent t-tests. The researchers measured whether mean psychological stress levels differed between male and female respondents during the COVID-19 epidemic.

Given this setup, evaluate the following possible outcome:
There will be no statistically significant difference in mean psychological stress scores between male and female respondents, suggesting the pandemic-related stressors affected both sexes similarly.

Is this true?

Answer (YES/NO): NO